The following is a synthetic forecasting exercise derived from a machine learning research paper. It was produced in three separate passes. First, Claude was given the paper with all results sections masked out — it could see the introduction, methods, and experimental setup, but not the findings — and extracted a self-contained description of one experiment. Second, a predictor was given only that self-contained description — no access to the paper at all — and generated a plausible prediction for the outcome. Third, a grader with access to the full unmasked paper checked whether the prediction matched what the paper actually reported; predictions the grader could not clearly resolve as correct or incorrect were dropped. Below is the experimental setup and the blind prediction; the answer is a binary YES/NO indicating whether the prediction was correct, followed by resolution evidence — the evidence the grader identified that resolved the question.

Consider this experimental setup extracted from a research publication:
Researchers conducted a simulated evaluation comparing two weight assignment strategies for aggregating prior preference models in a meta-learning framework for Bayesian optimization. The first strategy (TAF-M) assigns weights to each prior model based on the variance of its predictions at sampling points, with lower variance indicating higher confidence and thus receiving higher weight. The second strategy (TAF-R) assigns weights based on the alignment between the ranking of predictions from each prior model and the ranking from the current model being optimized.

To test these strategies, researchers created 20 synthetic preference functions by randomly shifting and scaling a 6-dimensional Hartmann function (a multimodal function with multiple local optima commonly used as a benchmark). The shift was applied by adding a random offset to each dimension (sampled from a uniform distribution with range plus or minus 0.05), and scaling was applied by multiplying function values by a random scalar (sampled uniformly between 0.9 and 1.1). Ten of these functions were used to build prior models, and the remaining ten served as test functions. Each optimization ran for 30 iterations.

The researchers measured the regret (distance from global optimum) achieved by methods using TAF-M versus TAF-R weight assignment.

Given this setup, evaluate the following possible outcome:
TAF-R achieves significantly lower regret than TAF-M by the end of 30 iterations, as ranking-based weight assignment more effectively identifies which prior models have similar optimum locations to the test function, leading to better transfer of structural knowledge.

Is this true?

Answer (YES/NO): YES